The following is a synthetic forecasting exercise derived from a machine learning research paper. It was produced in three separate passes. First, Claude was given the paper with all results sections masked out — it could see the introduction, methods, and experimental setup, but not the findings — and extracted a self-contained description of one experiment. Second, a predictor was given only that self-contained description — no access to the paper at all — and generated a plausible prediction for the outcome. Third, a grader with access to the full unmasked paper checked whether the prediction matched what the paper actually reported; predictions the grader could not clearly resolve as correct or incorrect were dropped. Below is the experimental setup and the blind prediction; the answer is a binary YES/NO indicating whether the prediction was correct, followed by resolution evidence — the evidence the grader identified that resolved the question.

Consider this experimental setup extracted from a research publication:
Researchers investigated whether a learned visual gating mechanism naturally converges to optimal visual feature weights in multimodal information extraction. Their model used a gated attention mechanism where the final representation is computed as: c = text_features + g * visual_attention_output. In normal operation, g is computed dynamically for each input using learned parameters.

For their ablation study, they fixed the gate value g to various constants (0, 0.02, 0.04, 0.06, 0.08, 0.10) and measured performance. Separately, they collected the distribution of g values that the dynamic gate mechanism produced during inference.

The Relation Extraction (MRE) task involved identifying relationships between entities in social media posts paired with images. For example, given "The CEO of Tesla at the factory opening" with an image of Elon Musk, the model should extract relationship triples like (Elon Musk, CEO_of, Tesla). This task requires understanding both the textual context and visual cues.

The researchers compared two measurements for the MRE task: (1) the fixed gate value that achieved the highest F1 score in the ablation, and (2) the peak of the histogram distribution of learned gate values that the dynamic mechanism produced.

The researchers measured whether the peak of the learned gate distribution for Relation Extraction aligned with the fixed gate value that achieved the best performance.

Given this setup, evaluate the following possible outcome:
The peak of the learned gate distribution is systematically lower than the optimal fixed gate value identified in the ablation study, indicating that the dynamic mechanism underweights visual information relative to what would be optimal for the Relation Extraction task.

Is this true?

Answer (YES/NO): NO